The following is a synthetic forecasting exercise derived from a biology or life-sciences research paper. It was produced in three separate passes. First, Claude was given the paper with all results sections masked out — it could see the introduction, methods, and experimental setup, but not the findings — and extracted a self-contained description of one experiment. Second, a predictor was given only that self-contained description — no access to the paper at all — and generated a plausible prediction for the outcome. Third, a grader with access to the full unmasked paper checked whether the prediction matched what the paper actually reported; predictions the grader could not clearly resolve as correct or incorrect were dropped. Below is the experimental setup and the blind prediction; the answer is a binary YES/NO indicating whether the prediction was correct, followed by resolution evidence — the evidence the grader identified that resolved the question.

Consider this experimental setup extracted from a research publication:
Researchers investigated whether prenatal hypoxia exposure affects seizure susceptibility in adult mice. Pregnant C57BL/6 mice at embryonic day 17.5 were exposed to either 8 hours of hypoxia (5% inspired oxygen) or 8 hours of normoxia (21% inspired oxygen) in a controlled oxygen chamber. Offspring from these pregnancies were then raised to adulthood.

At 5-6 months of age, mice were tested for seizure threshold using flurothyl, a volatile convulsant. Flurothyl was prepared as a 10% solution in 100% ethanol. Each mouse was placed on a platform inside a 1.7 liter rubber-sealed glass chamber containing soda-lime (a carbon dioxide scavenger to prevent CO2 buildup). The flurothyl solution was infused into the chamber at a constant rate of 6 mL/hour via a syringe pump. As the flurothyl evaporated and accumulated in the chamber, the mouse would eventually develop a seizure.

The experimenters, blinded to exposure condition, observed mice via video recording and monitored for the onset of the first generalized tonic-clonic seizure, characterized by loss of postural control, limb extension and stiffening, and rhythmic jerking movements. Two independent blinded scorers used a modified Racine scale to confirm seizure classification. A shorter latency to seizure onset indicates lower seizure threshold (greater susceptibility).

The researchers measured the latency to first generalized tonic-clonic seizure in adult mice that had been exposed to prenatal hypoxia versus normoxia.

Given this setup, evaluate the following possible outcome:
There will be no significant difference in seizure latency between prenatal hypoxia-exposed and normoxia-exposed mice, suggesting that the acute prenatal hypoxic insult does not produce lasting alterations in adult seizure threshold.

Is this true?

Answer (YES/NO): NO